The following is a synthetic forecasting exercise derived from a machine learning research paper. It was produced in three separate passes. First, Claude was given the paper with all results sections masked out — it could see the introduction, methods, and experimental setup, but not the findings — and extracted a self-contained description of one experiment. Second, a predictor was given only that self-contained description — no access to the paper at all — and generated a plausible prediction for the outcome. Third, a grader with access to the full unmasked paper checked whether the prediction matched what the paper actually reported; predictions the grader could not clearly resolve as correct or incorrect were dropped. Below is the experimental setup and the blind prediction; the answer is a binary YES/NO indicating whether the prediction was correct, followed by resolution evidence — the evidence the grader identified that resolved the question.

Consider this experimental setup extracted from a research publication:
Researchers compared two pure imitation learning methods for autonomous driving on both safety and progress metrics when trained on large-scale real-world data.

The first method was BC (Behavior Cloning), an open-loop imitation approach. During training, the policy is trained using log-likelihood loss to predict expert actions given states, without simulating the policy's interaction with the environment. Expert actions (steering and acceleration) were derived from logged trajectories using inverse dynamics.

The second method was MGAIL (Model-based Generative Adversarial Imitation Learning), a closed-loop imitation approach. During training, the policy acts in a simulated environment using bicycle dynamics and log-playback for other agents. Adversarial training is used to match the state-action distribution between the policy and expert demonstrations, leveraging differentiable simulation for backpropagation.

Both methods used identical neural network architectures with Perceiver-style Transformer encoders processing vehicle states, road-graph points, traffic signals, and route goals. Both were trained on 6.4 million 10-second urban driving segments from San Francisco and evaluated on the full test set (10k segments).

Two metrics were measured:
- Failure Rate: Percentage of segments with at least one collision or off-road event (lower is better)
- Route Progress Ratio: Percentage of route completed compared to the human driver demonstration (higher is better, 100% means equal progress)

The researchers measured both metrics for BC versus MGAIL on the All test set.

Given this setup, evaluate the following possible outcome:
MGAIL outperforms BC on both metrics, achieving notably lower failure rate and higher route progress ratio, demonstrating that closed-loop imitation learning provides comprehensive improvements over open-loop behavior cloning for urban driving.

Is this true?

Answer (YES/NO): NO